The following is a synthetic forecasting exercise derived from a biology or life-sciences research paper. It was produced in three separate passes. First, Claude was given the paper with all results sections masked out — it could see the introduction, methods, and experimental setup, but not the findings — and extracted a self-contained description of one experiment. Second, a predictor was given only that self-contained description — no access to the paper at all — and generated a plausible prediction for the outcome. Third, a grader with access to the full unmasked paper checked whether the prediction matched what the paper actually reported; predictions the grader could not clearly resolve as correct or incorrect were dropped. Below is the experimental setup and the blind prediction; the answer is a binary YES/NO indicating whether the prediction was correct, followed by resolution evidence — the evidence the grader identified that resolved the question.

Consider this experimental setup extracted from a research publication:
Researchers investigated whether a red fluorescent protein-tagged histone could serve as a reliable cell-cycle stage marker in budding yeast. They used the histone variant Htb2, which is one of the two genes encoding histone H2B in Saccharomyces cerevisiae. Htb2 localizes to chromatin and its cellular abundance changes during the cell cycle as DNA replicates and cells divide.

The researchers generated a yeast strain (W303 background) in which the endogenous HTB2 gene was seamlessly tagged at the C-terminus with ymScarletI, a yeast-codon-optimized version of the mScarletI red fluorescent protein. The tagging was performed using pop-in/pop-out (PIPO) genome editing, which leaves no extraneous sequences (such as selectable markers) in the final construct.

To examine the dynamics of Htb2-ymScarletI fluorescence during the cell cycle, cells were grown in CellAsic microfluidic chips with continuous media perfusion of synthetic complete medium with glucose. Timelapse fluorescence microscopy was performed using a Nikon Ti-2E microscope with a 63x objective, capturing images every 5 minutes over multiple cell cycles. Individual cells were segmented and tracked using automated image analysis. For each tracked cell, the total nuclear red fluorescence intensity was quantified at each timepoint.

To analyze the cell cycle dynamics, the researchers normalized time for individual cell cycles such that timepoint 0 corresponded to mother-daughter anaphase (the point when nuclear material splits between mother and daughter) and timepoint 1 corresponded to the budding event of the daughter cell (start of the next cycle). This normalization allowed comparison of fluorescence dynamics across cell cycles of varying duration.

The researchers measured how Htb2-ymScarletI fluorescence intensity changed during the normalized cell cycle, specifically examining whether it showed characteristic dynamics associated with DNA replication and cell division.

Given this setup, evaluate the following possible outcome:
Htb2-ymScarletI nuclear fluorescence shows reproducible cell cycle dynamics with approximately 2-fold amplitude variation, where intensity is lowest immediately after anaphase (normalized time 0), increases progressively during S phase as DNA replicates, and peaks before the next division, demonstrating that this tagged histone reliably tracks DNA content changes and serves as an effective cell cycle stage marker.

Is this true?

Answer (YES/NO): YES